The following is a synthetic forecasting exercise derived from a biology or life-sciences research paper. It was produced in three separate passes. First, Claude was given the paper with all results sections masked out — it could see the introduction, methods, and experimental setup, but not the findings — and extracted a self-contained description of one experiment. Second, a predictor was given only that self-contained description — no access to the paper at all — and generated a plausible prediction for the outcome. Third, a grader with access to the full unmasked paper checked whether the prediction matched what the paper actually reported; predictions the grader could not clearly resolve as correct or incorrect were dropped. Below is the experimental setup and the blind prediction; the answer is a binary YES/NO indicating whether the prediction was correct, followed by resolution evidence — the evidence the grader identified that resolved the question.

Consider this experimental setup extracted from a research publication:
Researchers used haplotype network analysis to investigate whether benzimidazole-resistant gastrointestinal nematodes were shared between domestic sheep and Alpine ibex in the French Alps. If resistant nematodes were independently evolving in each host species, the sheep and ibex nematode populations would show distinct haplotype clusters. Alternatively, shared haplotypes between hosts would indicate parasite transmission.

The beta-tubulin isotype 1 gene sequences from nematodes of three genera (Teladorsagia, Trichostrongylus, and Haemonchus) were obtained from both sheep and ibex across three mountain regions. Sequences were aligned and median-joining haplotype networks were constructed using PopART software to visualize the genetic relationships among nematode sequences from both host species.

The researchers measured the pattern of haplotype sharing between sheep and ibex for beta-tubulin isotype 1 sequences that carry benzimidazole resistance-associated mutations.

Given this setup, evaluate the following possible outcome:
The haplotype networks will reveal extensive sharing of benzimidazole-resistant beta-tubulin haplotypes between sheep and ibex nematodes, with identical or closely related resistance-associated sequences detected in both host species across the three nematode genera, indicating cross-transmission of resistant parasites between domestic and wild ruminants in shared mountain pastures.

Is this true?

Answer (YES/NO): YES